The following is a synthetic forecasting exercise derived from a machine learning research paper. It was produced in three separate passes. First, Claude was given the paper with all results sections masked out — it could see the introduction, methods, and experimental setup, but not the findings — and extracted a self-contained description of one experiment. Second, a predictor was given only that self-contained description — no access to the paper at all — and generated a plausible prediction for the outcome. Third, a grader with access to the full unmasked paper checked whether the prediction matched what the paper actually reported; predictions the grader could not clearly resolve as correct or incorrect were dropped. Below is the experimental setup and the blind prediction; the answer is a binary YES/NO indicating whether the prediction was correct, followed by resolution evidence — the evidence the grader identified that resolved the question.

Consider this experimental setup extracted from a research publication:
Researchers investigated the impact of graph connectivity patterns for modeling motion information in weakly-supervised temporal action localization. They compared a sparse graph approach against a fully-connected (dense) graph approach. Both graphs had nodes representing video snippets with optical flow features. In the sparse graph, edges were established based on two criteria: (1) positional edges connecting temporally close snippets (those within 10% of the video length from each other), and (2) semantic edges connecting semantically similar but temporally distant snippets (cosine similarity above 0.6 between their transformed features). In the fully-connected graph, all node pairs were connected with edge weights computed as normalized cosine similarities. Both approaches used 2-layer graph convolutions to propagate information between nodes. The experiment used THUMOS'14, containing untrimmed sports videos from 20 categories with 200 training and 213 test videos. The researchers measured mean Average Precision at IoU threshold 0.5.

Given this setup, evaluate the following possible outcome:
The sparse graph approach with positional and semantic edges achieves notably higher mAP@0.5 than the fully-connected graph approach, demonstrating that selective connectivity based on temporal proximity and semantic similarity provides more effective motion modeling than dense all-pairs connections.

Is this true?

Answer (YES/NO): YES